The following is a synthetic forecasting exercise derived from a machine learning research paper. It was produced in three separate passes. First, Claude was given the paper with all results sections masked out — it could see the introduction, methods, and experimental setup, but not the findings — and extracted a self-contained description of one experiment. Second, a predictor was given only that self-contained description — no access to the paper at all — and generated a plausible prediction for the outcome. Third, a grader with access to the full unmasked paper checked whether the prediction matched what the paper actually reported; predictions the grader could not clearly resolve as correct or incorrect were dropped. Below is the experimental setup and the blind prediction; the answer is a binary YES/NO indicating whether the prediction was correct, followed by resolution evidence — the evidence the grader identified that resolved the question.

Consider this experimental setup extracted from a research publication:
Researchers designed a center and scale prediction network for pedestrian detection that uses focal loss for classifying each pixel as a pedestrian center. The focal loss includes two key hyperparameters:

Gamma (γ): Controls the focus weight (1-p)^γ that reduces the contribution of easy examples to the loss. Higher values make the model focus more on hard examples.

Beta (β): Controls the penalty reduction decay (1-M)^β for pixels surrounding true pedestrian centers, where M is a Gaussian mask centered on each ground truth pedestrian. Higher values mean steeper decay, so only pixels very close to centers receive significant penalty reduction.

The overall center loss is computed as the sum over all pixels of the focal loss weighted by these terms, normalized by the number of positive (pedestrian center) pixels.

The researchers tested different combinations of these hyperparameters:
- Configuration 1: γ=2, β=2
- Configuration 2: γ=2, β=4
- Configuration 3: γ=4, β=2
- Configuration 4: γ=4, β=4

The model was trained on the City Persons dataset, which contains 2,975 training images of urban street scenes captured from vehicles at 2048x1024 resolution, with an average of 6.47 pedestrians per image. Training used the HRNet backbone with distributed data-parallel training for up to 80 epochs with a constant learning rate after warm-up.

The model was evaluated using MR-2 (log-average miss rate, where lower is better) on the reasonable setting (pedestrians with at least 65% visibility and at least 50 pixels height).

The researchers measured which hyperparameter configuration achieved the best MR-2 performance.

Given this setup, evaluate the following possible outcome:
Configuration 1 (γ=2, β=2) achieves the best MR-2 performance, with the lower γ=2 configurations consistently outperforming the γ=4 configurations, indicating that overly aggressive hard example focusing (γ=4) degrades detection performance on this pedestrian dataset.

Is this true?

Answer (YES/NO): NO